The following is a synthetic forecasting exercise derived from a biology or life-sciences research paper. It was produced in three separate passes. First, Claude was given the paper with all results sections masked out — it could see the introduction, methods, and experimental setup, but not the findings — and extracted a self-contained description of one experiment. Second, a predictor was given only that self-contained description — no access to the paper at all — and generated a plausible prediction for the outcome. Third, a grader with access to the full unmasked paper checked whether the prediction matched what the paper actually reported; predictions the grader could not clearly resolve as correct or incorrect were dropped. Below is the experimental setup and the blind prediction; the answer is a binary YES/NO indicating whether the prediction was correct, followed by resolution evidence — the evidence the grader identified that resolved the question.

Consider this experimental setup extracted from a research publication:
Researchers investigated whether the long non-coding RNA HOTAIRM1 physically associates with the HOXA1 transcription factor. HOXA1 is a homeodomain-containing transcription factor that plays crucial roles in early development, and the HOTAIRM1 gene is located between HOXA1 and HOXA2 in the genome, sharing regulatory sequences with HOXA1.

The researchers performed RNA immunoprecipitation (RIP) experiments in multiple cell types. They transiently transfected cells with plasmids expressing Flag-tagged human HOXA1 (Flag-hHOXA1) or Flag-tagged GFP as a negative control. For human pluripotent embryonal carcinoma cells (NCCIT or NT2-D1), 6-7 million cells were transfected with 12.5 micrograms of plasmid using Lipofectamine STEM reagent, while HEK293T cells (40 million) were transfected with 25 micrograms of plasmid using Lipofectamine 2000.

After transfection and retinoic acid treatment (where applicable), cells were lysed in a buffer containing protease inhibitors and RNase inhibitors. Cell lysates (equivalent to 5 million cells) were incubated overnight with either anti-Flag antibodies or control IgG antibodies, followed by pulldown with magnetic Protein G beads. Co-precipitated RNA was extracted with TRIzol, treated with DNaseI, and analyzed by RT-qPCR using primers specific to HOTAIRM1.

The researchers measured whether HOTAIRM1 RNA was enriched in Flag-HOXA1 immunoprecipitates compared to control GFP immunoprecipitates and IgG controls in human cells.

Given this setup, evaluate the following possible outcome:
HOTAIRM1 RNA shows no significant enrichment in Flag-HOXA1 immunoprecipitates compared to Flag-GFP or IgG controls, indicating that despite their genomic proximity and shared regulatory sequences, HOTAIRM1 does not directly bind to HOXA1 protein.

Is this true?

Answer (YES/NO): NO